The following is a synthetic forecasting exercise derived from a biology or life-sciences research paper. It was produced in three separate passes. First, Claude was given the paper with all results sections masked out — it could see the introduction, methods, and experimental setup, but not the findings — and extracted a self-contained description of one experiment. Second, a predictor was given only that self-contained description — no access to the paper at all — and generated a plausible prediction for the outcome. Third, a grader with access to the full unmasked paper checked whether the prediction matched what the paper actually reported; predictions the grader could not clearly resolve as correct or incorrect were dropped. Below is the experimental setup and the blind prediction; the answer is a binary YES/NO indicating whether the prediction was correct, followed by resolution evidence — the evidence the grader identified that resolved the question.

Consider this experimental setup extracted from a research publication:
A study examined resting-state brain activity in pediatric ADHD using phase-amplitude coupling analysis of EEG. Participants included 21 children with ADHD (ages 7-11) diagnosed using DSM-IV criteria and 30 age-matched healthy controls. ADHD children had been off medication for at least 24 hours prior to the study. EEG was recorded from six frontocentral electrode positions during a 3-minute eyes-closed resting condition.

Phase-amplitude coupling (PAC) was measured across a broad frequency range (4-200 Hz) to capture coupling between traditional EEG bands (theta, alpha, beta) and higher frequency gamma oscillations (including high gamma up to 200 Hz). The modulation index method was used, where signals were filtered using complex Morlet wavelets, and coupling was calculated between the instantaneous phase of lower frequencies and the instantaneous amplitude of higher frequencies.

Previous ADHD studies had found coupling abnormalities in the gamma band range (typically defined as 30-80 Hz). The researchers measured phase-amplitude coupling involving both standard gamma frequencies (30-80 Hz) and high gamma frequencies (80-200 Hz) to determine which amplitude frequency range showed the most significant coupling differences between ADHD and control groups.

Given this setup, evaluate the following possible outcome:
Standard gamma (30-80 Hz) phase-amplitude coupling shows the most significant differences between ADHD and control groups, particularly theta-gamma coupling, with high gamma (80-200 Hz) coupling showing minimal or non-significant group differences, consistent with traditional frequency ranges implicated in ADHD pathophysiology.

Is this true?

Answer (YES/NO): NO